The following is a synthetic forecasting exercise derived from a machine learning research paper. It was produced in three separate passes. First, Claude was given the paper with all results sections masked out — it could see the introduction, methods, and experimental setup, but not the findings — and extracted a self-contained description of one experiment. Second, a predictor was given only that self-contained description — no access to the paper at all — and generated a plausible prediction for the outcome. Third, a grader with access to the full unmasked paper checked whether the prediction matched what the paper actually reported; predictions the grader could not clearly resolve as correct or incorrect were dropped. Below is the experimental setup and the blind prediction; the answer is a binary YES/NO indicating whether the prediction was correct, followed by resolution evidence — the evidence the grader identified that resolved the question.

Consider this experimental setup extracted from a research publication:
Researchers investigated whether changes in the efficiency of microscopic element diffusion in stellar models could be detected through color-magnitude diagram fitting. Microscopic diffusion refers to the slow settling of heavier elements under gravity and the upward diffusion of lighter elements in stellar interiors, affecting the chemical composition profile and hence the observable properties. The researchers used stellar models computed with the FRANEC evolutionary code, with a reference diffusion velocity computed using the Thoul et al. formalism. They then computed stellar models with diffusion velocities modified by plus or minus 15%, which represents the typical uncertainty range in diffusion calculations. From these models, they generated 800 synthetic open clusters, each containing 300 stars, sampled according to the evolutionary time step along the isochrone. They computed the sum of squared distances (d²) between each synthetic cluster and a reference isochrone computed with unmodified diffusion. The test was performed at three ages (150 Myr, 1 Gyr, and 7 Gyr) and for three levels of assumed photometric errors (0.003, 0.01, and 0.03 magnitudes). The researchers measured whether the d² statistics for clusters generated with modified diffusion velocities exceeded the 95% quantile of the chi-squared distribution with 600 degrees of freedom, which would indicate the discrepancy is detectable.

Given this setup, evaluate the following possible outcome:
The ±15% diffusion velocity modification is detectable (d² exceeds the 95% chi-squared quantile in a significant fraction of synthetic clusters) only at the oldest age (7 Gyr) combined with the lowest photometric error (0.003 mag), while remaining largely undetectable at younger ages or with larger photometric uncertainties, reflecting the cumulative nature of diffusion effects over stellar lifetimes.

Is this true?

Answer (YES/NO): NO